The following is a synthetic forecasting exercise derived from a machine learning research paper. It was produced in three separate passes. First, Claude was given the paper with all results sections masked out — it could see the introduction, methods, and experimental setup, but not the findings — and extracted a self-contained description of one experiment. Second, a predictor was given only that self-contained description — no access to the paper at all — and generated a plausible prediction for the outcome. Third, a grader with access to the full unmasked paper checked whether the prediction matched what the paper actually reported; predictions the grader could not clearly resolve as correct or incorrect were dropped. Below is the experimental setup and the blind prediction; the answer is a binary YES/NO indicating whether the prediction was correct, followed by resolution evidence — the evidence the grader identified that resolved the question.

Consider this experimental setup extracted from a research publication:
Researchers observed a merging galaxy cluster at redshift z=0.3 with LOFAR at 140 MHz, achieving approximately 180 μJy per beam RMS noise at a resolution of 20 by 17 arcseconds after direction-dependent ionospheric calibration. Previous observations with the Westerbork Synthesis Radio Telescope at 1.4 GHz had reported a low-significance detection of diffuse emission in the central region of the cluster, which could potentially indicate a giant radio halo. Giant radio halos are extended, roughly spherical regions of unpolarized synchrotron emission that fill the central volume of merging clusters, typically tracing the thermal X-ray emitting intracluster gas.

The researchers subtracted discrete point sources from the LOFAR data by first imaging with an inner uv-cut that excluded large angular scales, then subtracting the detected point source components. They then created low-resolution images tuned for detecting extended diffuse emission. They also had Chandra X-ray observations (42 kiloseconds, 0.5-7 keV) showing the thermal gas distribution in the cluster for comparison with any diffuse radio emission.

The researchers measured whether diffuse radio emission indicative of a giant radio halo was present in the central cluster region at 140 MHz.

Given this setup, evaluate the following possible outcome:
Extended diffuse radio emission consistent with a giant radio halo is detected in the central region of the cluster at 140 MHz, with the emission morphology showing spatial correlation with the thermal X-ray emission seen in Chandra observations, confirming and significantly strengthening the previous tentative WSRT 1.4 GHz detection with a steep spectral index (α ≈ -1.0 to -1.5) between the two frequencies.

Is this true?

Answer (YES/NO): NO